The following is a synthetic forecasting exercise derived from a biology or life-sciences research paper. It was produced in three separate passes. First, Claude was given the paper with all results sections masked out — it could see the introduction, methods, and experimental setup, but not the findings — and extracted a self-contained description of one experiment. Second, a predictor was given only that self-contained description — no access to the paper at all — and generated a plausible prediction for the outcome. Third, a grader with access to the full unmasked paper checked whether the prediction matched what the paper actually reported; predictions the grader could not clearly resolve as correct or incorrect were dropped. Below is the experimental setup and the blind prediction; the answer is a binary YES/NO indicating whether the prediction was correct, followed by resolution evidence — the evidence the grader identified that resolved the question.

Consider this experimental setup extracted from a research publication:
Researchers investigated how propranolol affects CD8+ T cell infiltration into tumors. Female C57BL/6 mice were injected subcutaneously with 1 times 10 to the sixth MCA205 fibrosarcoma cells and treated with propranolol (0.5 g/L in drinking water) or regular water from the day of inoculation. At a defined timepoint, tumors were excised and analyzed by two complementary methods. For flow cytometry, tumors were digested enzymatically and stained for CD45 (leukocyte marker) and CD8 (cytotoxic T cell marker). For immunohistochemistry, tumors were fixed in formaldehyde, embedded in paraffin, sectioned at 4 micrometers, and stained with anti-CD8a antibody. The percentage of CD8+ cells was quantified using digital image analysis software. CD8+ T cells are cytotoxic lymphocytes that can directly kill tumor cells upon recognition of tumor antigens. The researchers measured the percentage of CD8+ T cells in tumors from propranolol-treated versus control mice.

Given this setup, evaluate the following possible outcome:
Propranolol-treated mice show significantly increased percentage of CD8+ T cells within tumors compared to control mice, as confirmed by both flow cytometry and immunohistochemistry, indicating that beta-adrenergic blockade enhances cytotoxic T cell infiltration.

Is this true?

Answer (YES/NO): NO